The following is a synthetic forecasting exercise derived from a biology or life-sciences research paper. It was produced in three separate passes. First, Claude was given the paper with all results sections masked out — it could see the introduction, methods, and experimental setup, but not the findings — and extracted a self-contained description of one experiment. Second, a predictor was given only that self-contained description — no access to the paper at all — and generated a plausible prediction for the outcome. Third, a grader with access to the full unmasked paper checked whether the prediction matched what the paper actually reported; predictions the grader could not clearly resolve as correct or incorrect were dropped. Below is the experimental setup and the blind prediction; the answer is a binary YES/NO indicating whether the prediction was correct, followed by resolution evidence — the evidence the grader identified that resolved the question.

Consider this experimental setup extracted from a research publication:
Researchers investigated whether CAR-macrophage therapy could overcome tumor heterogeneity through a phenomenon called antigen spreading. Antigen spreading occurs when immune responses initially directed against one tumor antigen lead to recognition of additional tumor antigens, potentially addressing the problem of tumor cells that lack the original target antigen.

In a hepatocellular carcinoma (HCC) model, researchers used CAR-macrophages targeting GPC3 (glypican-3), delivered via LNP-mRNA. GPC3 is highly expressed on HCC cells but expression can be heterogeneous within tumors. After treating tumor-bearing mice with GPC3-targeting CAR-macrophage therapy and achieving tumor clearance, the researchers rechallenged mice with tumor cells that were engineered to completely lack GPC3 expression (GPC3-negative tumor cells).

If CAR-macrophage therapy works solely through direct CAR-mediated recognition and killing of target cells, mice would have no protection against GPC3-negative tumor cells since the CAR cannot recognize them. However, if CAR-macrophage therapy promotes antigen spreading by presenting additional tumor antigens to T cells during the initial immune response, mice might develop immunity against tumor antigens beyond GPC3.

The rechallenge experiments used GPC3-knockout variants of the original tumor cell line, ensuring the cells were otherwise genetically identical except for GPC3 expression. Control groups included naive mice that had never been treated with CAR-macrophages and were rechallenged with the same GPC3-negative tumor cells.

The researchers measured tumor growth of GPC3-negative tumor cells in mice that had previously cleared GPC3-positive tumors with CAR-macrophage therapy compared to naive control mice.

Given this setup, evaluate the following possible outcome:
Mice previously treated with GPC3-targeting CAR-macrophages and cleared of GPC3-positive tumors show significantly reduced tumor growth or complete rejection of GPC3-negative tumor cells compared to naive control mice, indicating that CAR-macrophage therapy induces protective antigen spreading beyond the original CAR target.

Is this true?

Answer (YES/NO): YES